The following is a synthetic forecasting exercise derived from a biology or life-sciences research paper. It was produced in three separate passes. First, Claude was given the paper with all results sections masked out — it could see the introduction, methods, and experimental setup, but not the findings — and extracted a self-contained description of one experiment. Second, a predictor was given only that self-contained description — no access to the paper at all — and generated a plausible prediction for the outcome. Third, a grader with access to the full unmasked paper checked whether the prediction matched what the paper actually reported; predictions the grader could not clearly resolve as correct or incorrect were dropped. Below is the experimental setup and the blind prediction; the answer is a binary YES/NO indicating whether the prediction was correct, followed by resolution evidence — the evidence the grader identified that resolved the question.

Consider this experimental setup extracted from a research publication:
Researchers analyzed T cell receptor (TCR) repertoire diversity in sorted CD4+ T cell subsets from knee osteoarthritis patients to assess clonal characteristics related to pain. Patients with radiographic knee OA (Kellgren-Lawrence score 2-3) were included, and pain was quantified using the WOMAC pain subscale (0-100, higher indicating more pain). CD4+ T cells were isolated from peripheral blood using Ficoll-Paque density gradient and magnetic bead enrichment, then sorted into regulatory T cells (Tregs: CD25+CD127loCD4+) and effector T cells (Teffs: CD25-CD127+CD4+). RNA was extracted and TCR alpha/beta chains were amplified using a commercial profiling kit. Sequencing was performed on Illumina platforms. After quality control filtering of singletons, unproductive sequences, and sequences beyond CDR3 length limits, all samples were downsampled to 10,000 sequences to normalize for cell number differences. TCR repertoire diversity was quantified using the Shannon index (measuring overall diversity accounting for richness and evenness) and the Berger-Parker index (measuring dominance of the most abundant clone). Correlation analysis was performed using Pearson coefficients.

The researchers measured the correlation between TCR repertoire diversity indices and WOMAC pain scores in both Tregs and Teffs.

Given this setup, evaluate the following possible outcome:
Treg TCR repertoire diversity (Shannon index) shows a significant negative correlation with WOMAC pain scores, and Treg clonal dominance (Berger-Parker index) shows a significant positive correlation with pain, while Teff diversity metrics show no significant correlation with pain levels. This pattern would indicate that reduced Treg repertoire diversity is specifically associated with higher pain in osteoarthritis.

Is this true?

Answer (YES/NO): NO